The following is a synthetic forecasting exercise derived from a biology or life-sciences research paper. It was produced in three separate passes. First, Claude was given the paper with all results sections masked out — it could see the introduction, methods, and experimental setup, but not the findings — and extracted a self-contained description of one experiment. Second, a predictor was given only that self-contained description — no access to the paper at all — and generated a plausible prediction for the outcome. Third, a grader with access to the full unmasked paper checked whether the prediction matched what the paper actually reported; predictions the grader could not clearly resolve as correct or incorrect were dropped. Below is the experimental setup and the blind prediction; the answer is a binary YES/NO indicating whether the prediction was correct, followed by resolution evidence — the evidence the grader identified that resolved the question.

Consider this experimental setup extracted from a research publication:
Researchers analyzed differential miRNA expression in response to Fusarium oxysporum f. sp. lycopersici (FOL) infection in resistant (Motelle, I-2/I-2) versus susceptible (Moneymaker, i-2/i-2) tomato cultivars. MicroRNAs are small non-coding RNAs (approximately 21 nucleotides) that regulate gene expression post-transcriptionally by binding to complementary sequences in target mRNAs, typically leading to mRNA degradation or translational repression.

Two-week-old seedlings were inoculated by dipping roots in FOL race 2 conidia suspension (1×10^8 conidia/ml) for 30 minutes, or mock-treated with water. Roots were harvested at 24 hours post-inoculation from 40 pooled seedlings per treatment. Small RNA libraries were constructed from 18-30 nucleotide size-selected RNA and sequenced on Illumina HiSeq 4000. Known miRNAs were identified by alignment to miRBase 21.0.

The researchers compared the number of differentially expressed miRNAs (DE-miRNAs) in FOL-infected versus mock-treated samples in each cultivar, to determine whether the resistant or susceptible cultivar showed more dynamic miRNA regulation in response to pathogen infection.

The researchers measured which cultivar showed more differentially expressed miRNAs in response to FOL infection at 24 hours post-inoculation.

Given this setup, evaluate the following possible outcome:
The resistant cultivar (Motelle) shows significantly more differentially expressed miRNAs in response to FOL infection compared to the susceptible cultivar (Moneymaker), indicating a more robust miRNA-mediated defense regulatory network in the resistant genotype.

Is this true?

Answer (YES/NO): NO